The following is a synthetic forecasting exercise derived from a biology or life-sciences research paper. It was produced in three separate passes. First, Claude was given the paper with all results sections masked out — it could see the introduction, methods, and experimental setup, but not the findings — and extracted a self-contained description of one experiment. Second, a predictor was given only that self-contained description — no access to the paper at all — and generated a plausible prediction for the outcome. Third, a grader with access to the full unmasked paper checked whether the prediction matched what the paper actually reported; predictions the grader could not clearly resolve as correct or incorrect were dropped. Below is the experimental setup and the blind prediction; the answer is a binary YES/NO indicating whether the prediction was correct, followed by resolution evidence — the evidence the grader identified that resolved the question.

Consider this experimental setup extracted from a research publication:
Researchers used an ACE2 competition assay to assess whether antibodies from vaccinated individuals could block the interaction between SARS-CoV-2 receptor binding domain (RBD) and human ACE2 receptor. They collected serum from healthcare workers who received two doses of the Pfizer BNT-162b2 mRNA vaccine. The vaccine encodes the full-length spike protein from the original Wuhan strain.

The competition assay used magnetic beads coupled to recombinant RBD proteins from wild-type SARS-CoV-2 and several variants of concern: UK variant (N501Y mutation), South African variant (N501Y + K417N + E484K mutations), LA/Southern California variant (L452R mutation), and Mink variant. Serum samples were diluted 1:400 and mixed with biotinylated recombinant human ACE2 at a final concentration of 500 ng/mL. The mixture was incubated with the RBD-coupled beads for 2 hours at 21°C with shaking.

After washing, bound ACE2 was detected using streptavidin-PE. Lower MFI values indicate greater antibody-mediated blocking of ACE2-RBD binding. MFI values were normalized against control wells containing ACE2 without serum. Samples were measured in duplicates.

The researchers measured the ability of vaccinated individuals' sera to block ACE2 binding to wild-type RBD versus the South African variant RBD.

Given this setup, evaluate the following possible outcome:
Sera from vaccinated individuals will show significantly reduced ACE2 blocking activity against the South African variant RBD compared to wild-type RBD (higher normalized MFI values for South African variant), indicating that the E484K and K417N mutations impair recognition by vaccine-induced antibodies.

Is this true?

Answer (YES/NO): YES